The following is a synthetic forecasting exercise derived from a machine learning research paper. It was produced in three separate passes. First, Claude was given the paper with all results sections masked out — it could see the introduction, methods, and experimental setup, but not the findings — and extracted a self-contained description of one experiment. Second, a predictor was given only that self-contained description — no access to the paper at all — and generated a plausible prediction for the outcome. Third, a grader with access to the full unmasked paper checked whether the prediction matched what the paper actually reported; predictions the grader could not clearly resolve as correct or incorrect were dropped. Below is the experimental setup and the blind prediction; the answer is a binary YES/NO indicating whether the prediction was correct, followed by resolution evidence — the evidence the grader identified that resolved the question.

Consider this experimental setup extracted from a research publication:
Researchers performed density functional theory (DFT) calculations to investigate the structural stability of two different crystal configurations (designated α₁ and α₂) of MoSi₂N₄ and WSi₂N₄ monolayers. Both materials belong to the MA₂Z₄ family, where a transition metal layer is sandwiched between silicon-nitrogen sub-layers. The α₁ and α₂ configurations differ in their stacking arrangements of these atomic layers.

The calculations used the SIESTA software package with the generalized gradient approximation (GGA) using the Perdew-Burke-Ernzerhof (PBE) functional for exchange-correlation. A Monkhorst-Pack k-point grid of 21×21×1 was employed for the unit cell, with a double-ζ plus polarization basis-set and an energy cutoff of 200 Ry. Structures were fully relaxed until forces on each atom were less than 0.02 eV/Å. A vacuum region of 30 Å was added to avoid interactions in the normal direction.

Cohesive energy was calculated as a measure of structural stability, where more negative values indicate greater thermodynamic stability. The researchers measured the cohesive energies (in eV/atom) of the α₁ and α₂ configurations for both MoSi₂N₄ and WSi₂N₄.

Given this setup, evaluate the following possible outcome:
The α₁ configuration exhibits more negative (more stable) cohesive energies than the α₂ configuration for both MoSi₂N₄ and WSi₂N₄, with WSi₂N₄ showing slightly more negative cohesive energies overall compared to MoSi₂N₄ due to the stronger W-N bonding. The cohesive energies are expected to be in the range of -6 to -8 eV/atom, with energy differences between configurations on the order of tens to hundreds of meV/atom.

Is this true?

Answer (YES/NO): NO